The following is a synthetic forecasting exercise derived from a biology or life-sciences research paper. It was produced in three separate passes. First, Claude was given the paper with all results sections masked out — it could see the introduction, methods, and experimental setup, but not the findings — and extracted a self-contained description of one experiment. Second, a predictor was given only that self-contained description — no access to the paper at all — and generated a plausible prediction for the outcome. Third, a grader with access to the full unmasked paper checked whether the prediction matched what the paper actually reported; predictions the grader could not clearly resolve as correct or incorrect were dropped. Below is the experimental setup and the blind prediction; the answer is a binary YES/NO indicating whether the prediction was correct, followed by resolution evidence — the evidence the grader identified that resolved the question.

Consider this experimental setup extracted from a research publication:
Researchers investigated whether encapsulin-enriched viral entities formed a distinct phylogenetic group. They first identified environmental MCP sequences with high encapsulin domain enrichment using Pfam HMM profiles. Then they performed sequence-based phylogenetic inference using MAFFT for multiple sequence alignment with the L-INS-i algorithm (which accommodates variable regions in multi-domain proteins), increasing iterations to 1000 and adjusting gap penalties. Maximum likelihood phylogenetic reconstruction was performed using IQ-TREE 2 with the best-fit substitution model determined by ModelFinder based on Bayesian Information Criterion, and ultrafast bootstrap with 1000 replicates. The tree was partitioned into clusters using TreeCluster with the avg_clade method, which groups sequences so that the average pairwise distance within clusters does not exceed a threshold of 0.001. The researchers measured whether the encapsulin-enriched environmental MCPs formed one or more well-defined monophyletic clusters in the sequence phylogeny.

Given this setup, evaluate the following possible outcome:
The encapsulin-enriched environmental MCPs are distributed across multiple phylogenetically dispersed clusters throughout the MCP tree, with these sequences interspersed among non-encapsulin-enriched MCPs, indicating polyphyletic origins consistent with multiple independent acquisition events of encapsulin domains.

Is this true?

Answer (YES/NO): YES